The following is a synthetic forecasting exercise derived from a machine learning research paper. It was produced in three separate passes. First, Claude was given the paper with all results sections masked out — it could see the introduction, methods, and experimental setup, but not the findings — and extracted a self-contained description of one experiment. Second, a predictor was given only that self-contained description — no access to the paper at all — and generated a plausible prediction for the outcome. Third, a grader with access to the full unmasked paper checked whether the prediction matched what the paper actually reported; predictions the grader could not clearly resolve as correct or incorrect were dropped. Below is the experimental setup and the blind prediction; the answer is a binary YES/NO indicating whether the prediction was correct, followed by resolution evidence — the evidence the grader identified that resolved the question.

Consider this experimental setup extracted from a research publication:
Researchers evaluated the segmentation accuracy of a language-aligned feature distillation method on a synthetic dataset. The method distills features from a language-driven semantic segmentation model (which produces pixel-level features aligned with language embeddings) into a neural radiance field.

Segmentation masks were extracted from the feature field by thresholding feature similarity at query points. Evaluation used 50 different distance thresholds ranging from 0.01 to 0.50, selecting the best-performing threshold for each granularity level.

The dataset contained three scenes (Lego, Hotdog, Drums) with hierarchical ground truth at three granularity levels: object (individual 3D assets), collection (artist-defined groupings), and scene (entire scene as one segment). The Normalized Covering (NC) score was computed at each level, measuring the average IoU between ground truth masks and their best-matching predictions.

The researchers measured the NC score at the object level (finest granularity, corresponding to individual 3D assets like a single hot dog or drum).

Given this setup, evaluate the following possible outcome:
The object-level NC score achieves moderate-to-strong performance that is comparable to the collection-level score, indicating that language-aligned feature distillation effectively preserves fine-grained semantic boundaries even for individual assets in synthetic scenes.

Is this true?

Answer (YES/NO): NO